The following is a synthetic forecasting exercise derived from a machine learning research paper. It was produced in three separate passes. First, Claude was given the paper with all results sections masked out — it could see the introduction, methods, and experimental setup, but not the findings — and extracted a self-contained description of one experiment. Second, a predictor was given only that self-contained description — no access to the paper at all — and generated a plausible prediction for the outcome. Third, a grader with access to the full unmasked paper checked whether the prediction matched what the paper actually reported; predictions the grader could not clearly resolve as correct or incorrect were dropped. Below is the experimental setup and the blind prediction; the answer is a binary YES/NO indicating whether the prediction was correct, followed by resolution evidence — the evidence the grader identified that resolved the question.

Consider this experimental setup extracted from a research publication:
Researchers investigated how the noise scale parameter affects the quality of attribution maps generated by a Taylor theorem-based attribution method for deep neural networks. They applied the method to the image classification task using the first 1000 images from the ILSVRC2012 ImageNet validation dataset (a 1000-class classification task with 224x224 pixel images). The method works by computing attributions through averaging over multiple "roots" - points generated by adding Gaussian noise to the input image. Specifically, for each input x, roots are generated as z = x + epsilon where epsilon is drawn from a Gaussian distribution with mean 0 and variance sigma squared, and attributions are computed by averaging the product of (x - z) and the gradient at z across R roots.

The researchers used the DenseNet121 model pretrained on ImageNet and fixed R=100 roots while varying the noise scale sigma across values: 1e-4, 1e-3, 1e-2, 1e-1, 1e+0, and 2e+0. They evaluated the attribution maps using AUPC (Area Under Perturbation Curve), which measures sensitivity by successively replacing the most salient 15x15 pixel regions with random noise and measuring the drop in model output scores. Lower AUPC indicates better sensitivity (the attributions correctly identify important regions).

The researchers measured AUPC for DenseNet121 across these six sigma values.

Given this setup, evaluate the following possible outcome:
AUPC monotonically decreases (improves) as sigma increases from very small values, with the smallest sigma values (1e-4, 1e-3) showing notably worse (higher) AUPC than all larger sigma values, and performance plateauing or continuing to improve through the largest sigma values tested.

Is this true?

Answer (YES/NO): NO